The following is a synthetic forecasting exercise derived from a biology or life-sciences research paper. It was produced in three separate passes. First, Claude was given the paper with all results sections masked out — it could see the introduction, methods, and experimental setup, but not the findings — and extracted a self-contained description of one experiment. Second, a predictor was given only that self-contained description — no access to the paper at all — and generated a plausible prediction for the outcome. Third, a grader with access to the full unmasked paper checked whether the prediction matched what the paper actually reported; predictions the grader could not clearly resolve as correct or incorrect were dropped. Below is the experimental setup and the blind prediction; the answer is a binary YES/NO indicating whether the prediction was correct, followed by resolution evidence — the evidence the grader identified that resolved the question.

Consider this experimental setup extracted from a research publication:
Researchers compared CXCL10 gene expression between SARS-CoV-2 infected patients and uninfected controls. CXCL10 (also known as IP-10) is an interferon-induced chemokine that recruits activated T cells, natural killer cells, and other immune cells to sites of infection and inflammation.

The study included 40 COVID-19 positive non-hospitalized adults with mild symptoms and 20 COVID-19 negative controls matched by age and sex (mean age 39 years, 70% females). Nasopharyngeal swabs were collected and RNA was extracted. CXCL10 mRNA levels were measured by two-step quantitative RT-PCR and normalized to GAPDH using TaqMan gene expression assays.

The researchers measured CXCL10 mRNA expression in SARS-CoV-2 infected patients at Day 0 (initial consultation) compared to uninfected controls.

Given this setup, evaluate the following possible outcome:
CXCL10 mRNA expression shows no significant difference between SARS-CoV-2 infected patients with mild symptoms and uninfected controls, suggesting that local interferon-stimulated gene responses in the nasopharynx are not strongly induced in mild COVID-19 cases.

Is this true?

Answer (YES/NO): NO